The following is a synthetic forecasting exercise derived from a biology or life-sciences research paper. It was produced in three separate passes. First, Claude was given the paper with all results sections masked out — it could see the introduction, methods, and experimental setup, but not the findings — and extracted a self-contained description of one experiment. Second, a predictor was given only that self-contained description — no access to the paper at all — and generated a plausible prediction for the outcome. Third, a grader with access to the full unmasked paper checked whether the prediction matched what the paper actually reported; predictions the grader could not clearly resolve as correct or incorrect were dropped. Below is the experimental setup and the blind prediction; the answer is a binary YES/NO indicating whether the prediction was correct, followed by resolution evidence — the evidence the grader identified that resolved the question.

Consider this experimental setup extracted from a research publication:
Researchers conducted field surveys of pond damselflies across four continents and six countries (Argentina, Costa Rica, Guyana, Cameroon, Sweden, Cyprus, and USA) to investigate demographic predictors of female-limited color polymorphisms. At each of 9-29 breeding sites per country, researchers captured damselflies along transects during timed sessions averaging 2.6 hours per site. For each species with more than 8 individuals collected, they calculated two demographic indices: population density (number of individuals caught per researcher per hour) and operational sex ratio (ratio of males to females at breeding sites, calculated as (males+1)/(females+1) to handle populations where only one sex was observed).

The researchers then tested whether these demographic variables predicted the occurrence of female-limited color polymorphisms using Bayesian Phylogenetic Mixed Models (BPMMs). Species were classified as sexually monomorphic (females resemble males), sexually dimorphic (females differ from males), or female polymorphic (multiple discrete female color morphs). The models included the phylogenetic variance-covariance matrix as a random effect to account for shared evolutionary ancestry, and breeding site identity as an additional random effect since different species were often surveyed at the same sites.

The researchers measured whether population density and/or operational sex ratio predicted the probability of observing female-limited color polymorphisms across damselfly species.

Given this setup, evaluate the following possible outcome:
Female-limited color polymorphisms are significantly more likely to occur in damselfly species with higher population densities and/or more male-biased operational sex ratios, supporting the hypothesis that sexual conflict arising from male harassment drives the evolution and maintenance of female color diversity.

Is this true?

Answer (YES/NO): NO